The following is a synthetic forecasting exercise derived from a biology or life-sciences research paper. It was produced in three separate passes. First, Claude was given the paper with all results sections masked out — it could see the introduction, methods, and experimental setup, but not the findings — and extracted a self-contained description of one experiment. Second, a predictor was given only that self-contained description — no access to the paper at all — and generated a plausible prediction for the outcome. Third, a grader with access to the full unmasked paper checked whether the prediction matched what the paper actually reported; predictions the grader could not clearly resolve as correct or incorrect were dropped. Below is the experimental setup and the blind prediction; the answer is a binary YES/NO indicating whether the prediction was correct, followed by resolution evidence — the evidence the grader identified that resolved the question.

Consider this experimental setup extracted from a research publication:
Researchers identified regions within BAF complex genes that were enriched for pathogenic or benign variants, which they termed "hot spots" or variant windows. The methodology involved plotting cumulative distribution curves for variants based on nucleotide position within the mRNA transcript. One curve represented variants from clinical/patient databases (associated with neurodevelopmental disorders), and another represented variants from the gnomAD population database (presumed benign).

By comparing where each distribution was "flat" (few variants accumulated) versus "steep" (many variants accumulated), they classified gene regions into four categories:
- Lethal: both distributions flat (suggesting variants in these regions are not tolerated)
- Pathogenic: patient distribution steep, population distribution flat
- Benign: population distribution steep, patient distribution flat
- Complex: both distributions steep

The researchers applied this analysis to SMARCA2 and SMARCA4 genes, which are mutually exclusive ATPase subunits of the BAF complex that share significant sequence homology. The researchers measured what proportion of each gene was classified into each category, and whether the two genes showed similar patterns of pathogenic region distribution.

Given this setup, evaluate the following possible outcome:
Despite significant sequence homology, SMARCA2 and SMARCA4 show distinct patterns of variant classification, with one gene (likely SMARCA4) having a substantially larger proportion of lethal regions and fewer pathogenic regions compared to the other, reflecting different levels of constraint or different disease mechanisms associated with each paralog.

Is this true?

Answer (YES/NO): NO